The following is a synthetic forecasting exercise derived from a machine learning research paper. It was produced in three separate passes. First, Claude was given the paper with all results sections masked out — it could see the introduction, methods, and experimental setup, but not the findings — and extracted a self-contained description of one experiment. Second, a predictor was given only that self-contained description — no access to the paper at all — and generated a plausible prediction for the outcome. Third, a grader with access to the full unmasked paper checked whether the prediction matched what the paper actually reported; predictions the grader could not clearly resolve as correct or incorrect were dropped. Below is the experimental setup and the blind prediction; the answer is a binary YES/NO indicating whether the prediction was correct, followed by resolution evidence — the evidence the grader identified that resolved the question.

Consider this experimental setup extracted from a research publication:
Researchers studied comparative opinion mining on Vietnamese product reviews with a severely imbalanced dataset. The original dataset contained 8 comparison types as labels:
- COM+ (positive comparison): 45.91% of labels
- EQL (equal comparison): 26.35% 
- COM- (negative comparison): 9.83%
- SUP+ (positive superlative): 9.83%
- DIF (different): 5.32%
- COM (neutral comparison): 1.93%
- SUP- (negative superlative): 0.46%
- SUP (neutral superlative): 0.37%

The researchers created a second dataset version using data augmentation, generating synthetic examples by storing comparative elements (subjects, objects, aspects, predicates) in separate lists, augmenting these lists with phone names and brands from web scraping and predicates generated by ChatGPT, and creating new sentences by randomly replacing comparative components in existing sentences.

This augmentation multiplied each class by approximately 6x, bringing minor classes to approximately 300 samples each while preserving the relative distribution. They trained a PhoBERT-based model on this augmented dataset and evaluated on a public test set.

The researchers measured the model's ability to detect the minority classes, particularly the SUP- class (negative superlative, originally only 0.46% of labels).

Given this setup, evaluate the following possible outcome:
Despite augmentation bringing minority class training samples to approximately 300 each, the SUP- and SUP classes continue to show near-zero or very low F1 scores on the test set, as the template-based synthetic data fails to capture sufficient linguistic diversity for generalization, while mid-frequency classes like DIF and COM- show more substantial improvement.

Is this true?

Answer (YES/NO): NO